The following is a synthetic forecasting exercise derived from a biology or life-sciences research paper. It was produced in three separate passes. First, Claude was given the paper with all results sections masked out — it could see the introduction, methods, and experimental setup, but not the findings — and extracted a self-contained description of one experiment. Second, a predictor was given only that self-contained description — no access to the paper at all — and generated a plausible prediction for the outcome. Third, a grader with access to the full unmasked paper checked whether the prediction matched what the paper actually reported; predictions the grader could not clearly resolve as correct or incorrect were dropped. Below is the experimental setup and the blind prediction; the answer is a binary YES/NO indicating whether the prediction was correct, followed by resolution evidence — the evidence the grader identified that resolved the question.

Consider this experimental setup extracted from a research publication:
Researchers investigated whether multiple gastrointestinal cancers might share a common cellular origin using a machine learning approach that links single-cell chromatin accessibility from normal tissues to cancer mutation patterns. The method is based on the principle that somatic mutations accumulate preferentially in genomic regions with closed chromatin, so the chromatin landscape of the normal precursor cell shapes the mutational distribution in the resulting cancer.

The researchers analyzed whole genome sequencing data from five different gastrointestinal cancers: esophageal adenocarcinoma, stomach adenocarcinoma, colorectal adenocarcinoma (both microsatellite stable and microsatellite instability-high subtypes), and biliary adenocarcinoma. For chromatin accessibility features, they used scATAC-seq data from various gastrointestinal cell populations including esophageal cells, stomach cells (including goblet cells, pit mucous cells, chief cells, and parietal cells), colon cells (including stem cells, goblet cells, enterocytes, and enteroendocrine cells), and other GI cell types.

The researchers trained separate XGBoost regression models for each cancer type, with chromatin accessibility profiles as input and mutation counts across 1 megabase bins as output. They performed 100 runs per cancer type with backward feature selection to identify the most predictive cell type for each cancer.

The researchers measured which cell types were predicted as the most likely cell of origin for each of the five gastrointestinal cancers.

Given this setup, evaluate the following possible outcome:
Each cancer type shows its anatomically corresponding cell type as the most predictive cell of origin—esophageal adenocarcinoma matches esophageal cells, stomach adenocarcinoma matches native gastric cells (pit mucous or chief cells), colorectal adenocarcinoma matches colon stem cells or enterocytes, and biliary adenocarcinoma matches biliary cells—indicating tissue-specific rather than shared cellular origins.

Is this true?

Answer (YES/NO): NO